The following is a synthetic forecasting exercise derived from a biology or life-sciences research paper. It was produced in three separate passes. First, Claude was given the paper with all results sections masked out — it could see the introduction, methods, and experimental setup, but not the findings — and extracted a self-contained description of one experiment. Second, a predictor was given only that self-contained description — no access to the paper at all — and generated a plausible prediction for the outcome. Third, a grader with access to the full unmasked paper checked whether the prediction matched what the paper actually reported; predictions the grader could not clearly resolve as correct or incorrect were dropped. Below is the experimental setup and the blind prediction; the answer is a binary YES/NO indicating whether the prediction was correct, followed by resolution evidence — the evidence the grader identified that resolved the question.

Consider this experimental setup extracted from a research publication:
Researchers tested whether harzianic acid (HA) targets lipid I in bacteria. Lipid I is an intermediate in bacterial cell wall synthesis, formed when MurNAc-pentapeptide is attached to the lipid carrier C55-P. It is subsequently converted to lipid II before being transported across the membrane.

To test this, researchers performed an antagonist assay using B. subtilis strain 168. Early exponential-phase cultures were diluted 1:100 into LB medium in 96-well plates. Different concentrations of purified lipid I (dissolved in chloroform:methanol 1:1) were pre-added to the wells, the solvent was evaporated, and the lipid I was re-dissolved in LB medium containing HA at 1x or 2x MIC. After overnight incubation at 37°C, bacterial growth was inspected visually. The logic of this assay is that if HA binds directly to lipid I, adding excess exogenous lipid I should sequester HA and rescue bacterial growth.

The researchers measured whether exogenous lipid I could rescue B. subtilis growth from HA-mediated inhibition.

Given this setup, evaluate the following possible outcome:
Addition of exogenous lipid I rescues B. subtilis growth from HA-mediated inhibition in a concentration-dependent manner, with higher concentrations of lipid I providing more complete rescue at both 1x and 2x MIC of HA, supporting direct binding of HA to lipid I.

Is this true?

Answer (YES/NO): NO